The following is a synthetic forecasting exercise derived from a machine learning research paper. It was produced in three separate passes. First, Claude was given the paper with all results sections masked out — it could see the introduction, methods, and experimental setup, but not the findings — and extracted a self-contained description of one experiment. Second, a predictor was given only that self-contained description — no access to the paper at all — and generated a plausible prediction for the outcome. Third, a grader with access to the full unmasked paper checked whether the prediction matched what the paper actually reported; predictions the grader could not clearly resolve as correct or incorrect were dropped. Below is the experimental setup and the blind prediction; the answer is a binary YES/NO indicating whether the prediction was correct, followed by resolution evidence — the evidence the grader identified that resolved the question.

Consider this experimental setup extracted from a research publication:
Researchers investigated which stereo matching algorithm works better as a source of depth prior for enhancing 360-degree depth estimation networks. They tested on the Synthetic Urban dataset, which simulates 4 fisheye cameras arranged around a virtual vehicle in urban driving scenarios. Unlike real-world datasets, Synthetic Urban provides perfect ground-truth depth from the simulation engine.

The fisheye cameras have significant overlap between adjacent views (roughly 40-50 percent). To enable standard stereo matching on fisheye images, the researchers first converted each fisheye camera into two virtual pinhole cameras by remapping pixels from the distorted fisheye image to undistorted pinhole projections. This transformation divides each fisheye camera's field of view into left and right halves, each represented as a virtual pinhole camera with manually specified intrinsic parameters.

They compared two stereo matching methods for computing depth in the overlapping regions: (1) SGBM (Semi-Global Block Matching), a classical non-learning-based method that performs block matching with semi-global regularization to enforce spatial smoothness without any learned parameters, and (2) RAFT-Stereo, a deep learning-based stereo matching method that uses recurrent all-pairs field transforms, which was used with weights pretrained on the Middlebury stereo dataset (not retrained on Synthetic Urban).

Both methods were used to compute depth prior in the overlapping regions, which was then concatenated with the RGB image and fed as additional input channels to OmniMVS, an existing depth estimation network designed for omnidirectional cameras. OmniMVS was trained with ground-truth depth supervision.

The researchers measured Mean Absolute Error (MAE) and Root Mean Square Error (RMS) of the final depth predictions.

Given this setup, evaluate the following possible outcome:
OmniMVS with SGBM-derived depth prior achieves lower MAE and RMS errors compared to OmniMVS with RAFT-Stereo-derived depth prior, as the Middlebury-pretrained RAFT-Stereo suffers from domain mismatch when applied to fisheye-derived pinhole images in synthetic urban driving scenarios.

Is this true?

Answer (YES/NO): YES